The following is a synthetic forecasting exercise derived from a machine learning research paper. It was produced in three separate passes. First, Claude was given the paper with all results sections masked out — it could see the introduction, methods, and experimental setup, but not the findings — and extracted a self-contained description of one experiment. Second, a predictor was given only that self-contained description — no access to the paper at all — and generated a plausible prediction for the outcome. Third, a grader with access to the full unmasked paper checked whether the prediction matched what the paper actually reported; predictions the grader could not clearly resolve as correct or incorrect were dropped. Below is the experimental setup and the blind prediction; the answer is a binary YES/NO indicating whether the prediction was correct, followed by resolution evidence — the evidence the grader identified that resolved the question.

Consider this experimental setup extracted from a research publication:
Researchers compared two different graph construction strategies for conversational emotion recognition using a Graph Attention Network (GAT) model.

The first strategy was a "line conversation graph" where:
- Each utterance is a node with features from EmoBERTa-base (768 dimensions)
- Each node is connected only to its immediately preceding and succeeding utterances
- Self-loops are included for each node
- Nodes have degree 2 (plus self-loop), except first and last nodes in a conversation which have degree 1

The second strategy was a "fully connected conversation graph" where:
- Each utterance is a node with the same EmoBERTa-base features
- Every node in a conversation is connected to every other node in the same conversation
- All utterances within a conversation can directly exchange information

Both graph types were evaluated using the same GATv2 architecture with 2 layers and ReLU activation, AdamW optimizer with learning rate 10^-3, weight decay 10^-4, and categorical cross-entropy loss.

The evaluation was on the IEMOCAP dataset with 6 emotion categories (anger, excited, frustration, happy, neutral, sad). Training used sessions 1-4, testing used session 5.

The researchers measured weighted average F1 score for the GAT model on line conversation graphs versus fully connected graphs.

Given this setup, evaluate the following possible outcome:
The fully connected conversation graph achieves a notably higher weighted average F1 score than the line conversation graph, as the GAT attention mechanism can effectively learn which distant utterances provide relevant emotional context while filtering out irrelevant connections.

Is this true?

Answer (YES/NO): NO